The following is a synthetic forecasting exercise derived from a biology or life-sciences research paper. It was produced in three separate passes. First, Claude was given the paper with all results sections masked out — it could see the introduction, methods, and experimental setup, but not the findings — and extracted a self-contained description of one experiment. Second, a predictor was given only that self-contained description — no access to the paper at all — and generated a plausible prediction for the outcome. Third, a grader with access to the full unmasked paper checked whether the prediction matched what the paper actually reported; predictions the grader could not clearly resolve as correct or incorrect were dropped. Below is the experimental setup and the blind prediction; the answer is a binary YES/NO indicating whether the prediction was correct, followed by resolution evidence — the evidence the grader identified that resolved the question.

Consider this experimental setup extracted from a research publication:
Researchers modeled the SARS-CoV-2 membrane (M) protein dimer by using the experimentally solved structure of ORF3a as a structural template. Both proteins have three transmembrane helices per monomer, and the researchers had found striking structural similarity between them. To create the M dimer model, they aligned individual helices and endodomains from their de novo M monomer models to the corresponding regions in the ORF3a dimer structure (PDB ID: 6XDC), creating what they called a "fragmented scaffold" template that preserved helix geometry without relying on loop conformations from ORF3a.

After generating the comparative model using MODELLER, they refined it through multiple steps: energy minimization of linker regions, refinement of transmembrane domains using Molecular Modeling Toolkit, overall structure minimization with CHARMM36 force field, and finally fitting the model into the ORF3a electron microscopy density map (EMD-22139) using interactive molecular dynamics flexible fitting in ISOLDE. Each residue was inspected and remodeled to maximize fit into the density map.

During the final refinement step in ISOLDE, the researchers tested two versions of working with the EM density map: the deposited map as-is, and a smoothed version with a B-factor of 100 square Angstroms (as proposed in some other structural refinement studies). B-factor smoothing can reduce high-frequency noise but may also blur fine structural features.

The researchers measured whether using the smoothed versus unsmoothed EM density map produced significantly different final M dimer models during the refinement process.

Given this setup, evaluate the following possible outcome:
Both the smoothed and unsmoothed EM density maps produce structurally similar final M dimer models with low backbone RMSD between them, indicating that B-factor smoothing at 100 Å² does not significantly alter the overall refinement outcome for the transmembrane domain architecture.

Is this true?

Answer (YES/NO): NO